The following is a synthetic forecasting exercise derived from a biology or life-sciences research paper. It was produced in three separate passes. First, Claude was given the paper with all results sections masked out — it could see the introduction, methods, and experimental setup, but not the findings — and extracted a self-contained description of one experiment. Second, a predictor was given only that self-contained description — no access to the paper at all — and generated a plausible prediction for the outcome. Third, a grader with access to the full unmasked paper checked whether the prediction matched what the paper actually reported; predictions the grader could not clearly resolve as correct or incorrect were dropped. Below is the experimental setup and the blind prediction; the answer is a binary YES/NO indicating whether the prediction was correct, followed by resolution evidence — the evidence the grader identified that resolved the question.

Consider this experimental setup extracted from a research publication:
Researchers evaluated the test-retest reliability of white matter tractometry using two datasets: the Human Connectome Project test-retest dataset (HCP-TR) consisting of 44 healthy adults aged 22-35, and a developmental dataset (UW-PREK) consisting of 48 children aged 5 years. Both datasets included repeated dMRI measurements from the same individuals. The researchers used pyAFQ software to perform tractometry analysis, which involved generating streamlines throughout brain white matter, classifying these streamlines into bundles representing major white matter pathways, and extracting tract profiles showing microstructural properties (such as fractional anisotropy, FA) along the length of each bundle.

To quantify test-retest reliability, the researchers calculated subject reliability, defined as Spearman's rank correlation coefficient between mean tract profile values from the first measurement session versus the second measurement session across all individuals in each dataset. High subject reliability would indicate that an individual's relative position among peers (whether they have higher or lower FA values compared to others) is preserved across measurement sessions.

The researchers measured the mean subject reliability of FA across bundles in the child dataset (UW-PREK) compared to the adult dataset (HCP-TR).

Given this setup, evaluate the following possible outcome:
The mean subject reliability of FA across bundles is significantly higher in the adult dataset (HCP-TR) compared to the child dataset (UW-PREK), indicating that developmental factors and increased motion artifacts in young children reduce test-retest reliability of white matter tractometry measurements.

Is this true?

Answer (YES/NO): NO